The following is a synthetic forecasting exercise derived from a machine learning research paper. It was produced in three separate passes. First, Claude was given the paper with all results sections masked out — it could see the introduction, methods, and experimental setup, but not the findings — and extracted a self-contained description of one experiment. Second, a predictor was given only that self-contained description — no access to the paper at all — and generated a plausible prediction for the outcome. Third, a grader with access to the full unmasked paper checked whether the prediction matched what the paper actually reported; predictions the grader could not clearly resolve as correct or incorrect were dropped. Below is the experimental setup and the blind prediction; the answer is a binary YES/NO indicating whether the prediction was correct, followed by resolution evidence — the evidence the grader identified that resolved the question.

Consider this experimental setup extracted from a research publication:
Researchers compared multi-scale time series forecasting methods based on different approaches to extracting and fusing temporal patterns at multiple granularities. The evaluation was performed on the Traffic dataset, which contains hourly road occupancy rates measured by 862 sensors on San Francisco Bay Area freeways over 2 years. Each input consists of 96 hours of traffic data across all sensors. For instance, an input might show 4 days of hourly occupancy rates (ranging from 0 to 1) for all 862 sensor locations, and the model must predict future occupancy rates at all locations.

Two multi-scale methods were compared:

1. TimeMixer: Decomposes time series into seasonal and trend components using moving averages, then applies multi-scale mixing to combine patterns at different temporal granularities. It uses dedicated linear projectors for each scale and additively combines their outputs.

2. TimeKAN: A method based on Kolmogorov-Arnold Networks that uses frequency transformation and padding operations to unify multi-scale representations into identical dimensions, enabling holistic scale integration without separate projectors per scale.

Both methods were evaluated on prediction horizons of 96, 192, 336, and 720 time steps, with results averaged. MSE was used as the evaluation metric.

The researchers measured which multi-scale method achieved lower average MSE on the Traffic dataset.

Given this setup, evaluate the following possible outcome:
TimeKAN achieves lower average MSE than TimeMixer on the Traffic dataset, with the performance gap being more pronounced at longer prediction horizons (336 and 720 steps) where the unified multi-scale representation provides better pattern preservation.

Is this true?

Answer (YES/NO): NO